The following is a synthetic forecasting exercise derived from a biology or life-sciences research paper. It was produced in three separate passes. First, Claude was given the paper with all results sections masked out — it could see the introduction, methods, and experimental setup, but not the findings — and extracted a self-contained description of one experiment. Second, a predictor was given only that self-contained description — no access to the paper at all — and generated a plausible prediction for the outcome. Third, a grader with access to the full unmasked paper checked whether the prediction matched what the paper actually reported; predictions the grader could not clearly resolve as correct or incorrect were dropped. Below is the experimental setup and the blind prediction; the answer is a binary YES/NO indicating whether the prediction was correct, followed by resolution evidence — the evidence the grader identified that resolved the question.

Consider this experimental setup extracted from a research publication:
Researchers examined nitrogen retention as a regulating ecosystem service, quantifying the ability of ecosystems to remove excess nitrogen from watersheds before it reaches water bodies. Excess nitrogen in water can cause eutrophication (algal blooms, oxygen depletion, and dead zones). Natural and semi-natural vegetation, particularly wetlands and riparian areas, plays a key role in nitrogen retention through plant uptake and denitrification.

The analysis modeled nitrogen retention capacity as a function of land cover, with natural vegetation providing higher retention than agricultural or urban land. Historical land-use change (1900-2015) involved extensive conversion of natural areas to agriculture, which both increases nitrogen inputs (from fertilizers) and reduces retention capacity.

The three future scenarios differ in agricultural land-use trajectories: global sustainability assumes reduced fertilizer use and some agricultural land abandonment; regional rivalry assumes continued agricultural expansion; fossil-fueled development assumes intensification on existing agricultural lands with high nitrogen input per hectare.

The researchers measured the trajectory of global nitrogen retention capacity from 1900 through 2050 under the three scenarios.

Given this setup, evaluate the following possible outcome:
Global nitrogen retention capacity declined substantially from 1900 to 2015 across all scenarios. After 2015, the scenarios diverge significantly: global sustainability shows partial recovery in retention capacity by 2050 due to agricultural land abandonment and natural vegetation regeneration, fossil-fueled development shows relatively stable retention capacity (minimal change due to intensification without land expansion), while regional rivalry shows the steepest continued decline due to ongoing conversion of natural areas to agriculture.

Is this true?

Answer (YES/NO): NO